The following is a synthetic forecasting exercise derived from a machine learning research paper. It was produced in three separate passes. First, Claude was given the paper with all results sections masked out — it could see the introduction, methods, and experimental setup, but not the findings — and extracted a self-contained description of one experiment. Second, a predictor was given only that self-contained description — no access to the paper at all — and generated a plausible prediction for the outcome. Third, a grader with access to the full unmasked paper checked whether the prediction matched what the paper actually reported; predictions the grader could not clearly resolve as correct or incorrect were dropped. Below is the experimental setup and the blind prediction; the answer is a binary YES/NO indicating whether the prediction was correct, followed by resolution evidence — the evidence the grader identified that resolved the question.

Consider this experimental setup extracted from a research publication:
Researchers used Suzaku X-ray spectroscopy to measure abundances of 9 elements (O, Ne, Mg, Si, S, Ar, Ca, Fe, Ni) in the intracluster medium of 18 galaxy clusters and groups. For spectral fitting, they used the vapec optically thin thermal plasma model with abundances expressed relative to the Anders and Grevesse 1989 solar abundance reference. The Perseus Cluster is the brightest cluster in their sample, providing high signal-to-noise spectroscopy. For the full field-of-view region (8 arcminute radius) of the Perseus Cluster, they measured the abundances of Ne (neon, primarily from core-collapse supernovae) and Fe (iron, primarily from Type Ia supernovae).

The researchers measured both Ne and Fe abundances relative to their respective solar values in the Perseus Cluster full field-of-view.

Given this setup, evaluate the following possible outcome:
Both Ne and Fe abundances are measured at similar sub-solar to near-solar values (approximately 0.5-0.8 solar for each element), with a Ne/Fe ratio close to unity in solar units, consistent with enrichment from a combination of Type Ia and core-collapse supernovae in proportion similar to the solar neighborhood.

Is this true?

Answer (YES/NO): NO